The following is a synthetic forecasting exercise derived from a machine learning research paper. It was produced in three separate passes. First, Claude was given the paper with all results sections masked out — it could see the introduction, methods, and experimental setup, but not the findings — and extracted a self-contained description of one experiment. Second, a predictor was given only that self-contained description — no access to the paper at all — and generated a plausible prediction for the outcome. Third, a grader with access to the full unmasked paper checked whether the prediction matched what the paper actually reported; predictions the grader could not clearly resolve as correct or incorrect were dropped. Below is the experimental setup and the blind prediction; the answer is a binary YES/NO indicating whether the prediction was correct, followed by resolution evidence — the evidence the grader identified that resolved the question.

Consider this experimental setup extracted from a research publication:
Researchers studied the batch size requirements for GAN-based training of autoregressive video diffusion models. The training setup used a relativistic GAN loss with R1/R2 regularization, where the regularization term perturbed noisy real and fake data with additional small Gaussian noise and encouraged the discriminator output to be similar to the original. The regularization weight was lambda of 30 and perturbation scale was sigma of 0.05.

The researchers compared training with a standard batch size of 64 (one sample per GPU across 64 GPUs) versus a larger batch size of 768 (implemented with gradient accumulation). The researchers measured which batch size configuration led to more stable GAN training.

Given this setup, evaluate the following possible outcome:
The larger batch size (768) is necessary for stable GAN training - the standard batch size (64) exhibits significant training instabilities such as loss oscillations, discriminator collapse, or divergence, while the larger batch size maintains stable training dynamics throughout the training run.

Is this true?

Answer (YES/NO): NO